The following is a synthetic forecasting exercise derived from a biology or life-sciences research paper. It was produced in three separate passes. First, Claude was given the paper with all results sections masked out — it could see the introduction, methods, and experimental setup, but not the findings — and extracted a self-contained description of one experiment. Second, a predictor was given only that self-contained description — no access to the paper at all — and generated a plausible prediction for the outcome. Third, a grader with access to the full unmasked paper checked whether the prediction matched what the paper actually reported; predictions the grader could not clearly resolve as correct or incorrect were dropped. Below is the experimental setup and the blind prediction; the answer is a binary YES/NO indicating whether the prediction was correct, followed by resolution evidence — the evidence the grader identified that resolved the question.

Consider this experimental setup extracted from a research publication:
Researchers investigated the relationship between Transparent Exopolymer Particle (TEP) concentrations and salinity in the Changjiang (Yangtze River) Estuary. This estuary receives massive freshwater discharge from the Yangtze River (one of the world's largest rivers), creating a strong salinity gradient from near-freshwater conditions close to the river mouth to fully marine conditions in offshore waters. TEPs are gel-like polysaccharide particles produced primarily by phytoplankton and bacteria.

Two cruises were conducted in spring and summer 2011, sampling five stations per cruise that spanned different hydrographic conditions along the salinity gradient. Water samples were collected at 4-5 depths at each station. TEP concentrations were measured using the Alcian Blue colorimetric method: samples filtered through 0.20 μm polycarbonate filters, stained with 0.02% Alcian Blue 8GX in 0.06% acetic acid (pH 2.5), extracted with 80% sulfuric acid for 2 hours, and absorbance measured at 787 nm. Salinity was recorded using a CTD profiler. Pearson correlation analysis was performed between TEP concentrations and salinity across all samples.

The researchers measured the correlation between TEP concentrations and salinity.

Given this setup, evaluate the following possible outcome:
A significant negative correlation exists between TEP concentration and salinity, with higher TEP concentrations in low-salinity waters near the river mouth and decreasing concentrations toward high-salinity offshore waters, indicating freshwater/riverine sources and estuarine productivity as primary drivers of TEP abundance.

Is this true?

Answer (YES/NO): NO